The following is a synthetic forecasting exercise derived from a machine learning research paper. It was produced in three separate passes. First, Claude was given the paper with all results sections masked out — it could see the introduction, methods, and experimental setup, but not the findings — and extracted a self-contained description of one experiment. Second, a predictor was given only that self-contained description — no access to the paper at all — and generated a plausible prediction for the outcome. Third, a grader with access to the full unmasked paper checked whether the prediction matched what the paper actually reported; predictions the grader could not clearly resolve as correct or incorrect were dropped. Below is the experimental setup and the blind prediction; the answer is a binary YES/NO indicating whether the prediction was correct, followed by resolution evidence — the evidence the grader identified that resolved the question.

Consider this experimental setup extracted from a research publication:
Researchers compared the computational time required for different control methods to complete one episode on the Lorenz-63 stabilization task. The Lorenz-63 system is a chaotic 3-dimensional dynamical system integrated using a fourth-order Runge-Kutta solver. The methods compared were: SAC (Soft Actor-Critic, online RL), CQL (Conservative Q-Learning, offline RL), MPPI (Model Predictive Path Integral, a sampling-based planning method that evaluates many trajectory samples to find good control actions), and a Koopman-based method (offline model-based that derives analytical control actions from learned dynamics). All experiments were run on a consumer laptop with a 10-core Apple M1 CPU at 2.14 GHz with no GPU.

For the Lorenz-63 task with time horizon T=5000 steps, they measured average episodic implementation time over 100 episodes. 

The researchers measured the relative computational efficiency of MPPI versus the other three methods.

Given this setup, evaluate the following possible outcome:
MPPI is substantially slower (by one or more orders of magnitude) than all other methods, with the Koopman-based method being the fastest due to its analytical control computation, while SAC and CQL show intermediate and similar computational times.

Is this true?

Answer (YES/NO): NO